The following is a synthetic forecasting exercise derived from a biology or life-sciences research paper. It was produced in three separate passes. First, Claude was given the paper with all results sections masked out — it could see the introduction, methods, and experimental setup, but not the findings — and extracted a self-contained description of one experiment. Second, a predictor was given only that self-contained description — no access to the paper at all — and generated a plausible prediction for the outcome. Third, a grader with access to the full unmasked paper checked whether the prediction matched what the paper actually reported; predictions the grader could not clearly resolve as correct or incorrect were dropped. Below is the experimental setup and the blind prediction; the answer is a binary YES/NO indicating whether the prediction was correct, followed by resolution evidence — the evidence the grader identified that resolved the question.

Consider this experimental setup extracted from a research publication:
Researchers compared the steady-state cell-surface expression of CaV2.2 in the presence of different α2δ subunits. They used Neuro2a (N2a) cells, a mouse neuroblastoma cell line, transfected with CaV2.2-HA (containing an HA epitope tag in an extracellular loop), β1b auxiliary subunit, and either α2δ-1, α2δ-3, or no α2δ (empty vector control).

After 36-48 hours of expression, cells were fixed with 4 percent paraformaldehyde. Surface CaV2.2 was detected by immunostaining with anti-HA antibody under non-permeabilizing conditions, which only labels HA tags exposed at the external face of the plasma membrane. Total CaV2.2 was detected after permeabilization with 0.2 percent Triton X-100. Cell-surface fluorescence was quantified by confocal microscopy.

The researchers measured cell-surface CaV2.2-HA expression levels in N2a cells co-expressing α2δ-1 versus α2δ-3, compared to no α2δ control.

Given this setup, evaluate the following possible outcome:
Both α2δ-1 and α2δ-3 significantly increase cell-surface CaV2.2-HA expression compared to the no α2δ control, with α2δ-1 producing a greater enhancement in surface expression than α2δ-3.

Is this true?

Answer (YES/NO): YES